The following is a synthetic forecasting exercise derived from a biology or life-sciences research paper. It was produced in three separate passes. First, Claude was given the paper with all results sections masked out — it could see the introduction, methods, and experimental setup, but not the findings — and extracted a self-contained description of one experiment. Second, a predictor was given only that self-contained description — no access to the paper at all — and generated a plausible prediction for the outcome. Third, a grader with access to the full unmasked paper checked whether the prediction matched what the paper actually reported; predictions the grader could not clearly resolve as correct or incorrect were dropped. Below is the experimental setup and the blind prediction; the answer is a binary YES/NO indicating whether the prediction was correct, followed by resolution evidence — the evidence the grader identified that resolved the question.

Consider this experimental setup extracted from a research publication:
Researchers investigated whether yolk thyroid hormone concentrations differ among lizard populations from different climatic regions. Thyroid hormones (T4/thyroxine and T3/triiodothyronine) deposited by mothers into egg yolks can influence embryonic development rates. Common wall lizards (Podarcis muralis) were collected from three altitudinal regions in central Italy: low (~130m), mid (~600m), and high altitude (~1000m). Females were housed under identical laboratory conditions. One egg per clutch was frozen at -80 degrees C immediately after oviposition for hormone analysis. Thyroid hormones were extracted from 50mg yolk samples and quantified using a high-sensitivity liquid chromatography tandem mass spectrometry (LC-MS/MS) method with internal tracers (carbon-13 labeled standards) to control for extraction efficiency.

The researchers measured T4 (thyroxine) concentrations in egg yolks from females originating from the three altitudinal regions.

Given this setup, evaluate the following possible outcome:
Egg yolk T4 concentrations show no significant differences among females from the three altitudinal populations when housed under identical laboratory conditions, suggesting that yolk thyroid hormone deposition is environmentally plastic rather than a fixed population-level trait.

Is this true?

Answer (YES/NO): YES